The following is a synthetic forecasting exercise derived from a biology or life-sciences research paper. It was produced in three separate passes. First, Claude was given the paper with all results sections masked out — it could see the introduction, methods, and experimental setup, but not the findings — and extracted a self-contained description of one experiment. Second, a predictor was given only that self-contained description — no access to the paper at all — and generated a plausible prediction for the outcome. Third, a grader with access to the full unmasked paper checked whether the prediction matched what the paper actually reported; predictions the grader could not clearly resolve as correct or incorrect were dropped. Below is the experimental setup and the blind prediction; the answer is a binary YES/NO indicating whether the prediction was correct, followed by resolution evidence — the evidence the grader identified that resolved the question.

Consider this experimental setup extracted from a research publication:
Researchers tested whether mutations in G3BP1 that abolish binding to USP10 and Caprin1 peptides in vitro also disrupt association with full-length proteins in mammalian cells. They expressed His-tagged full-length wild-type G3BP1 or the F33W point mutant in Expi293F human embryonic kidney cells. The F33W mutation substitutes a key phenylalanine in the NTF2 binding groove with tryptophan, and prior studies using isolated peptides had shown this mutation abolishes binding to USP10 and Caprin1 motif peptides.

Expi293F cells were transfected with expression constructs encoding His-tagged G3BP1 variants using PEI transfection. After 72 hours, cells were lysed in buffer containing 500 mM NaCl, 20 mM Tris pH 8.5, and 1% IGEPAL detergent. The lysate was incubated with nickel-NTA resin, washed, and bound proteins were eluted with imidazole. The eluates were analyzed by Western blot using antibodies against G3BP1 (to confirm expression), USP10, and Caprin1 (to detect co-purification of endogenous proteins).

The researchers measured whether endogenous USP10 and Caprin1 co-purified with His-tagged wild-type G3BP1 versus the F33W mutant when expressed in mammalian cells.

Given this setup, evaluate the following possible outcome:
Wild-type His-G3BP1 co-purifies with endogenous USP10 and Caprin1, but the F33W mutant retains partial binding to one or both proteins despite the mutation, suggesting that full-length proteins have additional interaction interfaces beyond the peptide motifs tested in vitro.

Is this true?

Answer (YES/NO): NO